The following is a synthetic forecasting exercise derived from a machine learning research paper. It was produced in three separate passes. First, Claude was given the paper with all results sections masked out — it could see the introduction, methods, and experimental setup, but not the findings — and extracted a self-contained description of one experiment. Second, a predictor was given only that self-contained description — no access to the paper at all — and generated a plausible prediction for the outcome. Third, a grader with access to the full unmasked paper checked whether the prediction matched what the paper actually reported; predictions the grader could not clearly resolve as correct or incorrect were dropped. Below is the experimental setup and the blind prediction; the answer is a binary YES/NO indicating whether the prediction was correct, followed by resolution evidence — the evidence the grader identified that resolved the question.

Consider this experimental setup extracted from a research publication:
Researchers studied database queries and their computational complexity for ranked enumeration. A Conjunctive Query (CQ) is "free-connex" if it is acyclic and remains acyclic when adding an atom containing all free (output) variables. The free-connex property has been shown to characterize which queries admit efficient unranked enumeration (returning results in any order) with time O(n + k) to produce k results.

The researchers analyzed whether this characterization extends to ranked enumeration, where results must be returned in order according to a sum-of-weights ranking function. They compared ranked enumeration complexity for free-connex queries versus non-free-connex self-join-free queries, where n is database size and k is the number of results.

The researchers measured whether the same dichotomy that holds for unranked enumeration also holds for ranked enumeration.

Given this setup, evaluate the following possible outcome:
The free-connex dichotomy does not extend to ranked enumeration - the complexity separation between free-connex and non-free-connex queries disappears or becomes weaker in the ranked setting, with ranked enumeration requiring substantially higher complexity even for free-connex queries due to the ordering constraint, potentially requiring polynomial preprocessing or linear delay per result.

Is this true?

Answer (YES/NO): NO